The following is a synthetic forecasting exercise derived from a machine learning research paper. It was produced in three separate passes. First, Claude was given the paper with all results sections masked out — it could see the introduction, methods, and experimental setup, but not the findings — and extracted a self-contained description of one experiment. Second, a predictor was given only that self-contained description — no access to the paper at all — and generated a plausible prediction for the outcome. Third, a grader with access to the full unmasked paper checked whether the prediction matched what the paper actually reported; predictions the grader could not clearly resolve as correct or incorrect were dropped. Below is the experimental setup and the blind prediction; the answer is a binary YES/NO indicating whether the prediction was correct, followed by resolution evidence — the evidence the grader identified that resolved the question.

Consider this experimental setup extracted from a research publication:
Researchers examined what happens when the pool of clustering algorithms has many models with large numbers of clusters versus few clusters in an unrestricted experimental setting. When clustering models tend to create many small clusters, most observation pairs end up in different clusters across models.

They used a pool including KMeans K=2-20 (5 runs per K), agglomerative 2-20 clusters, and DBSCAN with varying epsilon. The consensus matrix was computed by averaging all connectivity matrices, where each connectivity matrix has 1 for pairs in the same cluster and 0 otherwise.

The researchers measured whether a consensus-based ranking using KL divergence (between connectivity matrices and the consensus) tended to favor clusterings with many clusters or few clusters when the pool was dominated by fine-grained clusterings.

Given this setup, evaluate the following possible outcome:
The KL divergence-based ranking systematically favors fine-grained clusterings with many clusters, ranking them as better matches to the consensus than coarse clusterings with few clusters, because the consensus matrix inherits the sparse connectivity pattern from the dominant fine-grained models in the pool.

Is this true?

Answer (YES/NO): YES